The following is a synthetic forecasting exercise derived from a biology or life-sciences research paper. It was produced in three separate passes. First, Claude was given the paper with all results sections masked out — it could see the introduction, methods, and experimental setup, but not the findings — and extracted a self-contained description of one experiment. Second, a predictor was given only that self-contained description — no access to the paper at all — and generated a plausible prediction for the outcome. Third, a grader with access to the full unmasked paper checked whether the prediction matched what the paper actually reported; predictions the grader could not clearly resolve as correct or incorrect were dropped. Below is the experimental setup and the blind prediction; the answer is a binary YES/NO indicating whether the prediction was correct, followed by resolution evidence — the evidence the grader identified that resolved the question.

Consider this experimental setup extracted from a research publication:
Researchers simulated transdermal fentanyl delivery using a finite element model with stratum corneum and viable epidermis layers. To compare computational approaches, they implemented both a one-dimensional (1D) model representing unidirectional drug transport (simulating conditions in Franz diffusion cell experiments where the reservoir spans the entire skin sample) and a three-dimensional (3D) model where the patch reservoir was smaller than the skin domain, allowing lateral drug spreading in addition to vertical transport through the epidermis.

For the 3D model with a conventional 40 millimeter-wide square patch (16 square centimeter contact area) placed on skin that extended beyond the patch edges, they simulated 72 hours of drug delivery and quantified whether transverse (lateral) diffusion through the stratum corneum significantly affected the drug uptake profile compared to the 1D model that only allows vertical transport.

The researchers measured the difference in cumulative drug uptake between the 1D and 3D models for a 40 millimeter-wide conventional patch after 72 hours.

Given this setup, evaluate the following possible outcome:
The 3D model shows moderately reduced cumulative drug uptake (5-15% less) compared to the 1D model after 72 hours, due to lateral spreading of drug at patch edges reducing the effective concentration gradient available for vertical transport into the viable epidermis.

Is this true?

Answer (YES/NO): NO